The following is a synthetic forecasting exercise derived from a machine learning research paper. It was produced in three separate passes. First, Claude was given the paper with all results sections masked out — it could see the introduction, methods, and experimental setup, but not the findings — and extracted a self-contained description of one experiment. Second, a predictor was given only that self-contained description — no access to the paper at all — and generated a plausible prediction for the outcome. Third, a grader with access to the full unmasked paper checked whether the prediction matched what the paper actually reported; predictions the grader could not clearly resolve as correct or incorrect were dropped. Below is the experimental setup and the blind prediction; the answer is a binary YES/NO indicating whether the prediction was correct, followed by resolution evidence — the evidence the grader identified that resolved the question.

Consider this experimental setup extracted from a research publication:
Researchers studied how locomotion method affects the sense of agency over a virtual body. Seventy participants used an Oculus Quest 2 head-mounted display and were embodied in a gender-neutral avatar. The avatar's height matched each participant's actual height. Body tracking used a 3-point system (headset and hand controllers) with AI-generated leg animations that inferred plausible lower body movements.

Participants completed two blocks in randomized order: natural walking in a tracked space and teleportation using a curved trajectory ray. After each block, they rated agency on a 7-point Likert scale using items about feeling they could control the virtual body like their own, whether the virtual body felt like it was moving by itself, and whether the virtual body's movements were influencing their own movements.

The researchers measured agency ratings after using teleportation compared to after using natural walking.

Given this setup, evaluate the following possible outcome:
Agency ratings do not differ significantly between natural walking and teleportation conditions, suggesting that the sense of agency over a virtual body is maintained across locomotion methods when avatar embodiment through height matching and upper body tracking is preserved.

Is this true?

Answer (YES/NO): NO